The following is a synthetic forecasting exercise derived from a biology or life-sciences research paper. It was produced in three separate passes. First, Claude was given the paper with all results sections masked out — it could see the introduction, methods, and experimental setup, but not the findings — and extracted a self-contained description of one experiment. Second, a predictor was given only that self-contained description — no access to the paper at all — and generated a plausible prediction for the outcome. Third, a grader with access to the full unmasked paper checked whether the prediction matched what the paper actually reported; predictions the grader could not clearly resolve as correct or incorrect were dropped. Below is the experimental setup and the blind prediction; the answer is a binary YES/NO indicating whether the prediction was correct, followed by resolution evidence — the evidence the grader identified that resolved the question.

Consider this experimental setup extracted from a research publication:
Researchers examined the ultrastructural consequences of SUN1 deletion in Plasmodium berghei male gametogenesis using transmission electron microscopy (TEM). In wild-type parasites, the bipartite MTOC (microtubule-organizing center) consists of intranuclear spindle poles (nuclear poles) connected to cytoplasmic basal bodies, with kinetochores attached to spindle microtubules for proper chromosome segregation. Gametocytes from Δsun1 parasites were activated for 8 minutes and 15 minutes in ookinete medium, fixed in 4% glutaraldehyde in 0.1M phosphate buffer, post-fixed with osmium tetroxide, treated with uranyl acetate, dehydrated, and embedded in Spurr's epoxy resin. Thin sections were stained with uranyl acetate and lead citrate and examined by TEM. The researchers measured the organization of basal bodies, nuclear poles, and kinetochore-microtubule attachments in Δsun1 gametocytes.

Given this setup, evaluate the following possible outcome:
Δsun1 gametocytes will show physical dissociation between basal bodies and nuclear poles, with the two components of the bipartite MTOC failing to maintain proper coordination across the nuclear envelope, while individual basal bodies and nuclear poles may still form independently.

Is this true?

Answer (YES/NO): YES